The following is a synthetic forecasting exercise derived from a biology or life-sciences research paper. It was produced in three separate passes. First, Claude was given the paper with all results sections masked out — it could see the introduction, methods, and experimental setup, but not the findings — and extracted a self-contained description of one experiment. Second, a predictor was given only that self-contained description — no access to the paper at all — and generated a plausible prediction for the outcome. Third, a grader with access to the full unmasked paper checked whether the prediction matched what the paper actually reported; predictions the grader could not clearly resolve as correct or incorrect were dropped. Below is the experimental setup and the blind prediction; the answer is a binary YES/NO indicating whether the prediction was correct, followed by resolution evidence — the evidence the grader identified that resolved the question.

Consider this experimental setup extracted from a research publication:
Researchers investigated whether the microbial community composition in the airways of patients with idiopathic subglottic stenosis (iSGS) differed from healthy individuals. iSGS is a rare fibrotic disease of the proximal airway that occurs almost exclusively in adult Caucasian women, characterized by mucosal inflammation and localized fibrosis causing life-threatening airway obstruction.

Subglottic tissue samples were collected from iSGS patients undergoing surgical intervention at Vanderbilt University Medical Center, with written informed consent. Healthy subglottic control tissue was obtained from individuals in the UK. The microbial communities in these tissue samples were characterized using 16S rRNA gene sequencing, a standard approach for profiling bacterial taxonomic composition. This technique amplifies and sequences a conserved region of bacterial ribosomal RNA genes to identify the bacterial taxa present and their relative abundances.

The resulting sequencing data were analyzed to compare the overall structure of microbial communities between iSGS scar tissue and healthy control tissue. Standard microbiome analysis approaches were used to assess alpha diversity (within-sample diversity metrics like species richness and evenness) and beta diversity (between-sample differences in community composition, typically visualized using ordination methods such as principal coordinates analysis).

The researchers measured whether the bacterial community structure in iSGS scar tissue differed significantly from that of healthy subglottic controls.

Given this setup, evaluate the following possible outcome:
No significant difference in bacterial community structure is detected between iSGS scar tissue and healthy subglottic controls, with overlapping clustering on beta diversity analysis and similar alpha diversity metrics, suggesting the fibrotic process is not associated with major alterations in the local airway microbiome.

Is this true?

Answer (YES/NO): YES